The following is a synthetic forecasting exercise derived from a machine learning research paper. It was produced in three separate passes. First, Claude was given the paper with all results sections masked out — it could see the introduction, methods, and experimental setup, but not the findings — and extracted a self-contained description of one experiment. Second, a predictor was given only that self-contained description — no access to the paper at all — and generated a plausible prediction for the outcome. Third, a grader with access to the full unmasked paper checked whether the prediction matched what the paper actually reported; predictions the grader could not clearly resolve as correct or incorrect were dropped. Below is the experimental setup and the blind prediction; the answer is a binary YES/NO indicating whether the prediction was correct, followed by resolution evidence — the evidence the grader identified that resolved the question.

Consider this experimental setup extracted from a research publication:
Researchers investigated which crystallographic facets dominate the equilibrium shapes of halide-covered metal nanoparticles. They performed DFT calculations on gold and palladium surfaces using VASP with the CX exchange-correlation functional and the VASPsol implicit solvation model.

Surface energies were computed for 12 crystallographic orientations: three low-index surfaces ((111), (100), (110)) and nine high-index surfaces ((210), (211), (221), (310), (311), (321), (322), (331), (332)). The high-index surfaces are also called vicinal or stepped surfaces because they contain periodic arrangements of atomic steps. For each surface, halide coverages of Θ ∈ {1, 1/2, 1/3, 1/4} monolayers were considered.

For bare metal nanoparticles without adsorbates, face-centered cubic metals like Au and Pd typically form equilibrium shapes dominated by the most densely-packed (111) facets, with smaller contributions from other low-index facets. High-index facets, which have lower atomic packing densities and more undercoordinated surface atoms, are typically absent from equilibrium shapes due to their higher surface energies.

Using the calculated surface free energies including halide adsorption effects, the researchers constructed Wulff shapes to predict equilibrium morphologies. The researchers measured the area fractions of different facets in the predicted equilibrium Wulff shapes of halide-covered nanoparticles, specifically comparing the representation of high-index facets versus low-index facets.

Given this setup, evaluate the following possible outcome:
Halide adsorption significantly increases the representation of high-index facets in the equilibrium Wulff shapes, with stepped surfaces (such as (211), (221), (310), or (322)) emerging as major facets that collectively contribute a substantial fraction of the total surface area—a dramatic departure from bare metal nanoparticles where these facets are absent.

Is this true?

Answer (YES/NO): YES